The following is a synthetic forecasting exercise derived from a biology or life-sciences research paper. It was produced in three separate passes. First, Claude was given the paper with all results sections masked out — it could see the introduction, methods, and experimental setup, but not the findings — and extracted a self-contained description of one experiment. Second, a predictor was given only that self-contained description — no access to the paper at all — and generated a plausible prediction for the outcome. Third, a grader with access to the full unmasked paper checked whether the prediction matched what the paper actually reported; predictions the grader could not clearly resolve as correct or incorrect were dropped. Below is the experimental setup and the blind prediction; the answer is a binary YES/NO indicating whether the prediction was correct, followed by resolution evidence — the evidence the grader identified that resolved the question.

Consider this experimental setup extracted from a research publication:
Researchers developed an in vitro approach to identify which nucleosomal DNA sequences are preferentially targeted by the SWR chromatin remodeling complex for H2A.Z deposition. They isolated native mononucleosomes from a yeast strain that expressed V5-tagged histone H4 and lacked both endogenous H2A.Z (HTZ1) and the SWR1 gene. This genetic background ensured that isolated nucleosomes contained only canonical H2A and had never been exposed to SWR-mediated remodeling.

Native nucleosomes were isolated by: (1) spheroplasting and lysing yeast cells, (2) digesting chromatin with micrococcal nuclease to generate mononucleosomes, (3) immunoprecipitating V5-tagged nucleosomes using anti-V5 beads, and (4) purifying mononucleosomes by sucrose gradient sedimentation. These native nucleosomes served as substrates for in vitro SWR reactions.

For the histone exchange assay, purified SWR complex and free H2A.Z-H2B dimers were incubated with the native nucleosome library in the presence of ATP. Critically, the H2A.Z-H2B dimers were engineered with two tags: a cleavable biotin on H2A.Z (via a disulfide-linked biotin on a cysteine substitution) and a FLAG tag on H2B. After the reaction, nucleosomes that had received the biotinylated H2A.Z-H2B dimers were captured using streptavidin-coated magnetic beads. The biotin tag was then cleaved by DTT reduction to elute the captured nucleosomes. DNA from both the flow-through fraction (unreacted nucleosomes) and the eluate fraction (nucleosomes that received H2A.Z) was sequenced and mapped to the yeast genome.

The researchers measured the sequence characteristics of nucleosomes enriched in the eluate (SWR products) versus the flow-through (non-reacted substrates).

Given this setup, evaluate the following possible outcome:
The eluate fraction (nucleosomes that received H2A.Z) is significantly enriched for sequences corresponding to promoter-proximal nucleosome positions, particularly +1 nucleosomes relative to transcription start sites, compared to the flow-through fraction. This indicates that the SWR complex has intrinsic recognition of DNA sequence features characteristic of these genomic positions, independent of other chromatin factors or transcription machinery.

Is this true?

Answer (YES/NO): NO